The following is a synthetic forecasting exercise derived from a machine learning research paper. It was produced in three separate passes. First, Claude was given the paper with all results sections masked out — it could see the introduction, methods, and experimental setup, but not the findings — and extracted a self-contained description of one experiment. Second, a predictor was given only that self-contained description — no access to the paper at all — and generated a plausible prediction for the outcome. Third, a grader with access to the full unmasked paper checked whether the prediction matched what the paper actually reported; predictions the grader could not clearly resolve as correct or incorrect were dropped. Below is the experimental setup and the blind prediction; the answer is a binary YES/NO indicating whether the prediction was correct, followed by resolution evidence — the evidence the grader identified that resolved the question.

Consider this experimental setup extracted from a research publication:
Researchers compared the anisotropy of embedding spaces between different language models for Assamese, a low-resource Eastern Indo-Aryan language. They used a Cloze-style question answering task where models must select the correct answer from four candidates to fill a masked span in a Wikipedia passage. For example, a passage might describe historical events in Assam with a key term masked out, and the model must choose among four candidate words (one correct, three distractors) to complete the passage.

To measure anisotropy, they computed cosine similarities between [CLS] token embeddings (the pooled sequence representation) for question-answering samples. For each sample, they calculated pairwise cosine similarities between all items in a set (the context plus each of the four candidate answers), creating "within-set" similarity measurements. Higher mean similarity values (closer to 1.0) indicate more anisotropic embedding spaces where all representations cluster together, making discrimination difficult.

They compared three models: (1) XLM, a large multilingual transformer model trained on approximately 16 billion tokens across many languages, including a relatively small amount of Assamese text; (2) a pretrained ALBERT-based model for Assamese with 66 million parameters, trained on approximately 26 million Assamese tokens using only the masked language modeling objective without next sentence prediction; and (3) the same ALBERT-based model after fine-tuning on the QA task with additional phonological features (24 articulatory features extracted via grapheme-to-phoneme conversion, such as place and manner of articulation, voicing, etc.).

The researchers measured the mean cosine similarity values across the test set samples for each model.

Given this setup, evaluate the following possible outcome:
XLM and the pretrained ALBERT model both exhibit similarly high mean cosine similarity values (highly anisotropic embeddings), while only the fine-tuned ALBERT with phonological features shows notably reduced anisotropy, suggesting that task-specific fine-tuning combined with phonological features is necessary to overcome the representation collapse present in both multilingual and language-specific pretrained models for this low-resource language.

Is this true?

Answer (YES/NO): NO